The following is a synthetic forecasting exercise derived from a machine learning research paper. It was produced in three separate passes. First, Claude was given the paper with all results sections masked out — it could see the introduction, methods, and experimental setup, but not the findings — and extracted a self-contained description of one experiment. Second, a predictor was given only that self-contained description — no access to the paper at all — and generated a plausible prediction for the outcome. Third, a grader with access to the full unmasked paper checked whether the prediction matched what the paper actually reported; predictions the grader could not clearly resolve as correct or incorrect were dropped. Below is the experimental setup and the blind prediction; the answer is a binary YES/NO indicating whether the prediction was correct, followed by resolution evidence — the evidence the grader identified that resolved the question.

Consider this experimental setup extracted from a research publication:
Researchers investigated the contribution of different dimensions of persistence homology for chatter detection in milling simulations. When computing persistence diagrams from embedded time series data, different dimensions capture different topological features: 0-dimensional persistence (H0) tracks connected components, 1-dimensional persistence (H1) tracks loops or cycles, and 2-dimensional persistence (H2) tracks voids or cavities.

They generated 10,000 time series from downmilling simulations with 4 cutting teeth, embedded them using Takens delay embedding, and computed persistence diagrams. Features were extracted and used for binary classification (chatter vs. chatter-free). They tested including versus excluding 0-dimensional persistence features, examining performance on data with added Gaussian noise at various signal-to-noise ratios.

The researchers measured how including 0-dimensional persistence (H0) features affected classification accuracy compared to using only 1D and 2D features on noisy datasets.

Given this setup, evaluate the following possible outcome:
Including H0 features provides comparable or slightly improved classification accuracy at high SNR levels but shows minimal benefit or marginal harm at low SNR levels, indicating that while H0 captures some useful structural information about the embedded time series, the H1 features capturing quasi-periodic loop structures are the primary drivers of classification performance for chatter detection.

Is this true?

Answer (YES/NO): NO